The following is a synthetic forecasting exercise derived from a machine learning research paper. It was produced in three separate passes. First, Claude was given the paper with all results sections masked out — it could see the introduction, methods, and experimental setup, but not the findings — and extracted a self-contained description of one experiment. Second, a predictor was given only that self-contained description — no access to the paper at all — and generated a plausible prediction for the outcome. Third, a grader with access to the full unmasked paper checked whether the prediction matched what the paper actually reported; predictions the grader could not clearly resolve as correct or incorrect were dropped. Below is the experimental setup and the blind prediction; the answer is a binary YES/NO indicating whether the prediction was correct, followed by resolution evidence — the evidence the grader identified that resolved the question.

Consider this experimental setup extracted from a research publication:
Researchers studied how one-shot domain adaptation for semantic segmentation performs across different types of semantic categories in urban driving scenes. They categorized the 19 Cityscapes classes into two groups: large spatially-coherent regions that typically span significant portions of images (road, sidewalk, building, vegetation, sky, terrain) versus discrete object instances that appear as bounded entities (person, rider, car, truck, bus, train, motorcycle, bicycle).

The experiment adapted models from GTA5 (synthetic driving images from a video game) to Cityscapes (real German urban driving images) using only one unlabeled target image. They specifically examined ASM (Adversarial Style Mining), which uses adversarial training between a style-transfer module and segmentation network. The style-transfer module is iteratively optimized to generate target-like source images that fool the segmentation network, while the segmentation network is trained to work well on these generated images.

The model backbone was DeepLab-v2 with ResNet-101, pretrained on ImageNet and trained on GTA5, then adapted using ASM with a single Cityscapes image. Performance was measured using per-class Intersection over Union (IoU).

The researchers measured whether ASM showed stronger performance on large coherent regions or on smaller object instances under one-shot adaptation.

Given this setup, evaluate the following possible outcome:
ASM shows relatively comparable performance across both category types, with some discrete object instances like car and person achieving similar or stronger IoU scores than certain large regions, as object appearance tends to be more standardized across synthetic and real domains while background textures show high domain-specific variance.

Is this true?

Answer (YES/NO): NO